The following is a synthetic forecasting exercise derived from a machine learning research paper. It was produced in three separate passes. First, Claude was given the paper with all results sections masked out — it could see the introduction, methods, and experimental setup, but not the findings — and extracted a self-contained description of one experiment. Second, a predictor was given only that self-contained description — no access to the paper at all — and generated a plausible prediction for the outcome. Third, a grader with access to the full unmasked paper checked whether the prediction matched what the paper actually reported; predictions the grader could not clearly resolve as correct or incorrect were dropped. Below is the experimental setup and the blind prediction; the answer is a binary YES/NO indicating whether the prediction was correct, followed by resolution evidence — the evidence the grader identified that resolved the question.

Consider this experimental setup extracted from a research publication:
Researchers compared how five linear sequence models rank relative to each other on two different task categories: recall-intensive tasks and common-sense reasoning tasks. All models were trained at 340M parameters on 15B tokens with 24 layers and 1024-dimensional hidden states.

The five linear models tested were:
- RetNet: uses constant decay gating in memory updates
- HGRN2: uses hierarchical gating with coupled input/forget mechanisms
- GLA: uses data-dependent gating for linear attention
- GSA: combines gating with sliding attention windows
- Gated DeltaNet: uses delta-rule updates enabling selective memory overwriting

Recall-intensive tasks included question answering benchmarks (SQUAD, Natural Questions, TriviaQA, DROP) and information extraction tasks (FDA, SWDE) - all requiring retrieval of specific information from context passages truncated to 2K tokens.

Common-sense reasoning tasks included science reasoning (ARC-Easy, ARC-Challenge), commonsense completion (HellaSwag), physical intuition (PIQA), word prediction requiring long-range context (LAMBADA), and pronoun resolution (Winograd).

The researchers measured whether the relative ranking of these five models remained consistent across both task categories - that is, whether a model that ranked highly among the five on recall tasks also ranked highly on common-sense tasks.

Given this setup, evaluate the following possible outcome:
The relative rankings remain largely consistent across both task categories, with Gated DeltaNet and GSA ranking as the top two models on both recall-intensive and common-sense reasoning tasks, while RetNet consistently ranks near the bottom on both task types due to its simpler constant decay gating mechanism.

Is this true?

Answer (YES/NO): NO